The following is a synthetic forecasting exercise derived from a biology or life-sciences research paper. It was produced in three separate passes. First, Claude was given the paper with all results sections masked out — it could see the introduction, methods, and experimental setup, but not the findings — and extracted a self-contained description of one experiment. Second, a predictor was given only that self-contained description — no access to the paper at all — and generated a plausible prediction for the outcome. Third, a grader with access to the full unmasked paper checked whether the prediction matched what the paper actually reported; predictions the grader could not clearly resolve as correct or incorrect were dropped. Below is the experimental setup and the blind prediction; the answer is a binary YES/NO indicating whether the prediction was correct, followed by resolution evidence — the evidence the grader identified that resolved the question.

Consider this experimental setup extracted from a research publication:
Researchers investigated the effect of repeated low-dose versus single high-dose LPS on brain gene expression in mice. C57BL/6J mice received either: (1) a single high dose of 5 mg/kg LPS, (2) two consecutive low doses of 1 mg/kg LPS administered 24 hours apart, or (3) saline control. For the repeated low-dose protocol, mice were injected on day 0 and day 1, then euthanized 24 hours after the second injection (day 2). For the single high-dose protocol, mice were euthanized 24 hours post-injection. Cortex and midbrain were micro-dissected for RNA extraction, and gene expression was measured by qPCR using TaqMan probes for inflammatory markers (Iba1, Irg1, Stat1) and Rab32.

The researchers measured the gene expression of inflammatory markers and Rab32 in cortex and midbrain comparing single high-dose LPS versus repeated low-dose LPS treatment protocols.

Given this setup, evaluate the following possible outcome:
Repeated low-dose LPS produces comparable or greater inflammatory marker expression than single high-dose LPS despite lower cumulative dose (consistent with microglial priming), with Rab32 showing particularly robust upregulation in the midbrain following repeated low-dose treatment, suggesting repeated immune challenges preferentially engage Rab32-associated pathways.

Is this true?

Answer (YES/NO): YES